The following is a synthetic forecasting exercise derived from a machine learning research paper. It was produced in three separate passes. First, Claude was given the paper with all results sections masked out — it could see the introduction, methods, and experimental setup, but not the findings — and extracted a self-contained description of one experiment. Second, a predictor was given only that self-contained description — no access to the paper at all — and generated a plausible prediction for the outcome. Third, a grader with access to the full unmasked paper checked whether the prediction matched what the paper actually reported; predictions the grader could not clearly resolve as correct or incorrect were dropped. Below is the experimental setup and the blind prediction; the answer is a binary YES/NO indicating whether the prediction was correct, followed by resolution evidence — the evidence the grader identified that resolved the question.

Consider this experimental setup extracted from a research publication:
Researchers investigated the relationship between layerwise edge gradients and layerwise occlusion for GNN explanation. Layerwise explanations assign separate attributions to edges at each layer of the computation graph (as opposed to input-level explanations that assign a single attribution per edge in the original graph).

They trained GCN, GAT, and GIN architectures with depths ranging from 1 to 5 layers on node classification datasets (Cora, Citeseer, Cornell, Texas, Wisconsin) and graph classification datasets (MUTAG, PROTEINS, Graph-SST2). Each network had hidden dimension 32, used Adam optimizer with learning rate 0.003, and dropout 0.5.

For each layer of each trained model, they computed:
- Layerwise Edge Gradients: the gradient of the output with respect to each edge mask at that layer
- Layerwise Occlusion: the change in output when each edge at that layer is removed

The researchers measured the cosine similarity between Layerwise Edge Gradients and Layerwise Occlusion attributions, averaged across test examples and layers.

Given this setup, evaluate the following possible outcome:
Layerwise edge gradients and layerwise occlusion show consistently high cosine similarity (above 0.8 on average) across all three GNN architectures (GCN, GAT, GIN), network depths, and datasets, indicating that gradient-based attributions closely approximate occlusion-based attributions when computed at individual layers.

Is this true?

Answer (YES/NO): YES